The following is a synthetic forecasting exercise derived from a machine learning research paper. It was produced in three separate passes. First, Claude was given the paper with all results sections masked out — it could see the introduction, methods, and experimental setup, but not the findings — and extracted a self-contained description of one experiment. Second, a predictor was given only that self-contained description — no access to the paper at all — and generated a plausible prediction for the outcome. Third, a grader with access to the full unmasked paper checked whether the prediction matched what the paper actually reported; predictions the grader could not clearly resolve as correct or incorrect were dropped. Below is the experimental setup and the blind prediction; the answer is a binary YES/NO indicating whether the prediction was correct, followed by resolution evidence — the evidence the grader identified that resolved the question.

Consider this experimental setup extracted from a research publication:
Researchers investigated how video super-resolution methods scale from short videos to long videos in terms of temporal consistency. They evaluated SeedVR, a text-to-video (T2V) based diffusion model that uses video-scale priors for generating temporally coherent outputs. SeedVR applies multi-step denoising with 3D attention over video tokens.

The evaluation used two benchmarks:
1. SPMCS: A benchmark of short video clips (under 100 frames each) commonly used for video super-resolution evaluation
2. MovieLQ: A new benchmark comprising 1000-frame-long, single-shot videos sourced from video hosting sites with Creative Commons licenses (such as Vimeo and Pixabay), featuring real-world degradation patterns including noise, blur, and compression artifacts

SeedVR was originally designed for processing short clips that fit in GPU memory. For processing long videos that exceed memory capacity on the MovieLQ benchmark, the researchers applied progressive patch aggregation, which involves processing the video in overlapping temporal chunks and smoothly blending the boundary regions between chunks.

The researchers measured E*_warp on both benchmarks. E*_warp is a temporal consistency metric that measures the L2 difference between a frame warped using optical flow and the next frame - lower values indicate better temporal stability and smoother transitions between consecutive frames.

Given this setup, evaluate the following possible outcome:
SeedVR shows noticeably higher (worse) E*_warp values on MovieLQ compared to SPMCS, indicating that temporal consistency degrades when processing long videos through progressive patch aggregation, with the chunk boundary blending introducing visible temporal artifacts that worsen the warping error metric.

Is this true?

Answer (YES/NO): YES